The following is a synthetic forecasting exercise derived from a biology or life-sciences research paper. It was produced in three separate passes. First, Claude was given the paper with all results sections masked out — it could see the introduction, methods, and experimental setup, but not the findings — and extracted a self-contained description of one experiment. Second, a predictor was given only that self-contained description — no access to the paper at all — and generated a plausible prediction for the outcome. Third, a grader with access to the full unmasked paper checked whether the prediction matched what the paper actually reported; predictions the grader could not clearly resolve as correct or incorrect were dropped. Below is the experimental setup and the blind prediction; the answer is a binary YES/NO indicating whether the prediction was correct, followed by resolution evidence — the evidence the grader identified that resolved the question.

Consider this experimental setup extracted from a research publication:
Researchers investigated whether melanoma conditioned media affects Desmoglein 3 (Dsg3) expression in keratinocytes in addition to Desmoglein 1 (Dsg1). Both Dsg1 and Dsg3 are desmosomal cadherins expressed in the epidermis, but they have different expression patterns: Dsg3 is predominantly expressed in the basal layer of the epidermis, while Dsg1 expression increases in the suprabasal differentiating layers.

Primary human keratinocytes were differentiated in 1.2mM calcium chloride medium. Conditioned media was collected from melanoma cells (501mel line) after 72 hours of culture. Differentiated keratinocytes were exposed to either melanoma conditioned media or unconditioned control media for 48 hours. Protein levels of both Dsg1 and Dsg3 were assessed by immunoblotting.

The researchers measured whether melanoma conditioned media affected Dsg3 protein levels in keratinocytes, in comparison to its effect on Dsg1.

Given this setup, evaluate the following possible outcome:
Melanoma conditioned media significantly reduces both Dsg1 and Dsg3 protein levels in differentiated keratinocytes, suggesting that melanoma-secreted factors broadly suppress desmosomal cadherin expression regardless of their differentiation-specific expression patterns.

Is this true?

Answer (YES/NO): NO